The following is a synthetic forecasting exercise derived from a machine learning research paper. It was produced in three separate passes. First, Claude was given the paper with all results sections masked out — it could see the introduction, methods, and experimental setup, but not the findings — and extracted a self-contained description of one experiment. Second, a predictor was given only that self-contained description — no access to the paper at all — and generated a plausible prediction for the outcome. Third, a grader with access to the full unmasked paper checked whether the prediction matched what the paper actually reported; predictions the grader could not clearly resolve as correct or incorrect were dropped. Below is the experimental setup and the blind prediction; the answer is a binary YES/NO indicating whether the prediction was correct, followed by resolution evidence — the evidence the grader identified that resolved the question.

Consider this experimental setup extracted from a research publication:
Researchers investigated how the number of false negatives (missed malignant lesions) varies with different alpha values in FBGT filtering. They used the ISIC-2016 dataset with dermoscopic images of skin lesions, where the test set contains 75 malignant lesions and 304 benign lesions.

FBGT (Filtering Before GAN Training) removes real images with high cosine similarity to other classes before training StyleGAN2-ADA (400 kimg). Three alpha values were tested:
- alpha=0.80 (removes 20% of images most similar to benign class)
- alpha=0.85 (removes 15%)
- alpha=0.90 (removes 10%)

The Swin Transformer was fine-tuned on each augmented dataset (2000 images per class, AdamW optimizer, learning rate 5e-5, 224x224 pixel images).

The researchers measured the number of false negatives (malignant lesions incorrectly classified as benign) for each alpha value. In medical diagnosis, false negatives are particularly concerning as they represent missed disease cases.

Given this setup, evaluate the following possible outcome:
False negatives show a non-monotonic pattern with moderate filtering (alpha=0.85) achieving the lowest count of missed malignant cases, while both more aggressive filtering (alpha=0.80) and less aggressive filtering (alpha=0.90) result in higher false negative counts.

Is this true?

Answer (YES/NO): NO